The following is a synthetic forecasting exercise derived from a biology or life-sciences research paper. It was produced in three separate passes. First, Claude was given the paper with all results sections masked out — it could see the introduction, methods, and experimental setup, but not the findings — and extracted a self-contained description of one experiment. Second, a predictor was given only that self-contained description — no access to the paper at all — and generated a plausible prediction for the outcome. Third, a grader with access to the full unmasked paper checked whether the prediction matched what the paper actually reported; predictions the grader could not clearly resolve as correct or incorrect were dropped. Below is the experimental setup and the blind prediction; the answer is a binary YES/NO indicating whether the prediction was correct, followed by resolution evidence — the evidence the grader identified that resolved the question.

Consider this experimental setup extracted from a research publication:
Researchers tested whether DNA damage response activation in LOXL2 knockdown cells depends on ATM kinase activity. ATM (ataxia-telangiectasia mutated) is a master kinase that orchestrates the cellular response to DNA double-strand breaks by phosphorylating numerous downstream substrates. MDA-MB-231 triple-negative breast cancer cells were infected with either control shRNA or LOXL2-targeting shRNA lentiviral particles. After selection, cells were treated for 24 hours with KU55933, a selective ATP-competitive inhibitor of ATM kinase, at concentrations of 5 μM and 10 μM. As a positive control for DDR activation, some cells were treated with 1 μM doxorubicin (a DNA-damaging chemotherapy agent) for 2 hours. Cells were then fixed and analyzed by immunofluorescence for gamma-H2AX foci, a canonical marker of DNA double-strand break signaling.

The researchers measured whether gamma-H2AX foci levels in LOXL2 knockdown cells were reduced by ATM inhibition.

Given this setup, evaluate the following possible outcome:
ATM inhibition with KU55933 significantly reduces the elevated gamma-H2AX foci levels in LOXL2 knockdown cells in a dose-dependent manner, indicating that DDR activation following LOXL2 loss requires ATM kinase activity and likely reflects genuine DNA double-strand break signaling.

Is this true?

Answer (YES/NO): NO